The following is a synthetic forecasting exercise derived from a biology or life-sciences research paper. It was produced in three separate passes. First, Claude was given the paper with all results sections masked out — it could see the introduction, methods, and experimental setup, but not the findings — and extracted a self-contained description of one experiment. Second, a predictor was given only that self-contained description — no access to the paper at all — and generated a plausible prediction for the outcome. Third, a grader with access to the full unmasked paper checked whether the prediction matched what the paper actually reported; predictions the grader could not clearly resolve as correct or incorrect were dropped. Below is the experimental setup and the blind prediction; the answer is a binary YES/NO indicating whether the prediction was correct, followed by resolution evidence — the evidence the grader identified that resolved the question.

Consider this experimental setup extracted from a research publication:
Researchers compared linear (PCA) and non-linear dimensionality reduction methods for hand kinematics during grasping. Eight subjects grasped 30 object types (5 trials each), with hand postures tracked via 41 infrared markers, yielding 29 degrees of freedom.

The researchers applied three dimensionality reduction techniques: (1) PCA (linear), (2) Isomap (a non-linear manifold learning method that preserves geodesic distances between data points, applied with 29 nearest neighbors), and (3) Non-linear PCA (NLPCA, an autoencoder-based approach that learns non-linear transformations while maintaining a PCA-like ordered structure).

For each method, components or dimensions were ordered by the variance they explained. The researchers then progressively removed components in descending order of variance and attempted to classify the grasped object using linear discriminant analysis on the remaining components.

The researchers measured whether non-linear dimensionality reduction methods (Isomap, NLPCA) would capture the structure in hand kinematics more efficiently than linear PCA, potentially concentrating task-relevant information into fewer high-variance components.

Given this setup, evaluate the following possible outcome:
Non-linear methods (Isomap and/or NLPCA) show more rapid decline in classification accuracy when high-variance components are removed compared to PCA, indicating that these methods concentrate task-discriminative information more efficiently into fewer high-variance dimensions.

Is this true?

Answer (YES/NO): NO